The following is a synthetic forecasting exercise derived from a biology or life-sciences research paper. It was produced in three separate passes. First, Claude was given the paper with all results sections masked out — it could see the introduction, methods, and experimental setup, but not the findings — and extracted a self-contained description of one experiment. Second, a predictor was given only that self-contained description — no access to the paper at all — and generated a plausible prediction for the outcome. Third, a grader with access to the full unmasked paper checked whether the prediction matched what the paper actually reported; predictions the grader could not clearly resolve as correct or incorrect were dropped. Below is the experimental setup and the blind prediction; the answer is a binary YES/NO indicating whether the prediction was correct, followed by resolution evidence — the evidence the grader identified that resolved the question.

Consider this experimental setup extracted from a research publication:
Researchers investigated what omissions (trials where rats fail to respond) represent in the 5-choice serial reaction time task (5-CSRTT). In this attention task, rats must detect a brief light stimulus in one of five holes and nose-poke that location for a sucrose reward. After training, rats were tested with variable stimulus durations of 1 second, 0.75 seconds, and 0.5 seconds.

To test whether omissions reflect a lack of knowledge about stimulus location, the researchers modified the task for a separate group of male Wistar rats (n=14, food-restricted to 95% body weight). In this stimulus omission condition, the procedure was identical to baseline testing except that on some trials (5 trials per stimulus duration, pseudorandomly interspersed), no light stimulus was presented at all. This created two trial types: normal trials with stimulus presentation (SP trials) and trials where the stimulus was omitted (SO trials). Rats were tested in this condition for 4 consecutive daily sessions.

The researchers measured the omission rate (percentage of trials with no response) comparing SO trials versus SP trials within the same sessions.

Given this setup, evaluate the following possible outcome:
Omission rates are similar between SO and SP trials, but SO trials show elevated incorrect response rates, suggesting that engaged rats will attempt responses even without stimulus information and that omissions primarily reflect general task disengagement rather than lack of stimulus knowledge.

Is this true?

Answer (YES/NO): NO